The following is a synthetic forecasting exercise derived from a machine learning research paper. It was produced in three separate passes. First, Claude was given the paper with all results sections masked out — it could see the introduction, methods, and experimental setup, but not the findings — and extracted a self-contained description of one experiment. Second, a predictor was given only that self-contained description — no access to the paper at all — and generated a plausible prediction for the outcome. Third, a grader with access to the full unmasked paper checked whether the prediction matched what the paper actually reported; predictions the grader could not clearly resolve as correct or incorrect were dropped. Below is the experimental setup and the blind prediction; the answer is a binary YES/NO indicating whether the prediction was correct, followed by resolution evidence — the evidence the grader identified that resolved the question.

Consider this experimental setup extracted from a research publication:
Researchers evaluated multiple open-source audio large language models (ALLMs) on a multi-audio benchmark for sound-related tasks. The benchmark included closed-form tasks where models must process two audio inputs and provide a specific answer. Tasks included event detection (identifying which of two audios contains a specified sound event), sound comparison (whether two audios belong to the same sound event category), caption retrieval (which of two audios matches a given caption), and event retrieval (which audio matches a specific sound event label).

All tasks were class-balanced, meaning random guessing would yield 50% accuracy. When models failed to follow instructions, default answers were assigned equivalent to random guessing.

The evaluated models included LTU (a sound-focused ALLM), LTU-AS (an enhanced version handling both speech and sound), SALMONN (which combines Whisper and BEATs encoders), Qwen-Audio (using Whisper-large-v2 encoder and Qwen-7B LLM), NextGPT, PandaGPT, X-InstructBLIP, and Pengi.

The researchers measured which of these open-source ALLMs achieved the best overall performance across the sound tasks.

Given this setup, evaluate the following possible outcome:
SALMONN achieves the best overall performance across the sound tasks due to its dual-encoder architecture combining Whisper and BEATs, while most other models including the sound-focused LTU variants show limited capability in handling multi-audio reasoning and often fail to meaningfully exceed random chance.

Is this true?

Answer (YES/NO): NO